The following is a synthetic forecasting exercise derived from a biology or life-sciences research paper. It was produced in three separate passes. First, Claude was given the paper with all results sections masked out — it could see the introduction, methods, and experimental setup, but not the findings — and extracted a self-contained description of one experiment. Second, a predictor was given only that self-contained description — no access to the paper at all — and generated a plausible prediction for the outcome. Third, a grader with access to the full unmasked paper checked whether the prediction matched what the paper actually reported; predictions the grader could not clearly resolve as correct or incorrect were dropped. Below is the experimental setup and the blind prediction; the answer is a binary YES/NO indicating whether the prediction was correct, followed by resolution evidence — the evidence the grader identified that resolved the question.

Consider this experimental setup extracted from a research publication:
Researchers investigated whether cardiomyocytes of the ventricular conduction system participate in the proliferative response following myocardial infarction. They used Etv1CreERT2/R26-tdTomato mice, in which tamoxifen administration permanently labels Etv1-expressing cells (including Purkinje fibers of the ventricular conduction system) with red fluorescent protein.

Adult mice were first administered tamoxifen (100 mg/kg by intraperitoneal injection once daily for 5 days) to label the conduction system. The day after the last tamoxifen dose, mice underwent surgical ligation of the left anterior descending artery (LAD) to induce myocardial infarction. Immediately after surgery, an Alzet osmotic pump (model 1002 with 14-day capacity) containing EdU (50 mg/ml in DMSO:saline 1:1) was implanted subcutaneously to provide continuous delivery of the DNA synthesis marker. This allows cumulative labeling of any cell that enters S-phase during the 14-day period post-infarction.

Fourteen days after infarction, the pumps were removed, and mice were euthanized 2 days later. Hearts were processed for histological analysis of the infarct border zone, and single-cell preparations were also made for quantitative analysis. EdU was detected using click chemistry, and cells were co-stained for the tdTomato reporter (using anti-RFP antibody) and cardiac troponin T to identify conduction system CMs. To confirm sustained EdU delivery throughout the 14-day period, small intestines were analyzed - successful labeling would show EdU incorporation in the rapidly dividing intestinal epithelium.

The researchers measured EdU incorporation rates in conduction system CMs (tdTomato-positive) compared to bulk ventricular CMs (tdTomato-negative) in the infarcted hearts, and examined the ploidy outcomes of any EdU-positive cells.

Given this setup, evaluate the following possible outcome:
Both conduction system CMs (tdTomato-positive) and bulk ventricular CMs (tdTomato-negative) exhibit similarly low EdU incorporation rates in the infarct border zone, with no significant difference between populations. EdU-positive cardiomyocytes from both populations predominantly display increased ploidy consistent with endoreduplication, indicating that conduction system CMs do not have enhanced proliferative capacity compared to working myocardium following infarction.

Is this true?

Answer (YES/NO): NO